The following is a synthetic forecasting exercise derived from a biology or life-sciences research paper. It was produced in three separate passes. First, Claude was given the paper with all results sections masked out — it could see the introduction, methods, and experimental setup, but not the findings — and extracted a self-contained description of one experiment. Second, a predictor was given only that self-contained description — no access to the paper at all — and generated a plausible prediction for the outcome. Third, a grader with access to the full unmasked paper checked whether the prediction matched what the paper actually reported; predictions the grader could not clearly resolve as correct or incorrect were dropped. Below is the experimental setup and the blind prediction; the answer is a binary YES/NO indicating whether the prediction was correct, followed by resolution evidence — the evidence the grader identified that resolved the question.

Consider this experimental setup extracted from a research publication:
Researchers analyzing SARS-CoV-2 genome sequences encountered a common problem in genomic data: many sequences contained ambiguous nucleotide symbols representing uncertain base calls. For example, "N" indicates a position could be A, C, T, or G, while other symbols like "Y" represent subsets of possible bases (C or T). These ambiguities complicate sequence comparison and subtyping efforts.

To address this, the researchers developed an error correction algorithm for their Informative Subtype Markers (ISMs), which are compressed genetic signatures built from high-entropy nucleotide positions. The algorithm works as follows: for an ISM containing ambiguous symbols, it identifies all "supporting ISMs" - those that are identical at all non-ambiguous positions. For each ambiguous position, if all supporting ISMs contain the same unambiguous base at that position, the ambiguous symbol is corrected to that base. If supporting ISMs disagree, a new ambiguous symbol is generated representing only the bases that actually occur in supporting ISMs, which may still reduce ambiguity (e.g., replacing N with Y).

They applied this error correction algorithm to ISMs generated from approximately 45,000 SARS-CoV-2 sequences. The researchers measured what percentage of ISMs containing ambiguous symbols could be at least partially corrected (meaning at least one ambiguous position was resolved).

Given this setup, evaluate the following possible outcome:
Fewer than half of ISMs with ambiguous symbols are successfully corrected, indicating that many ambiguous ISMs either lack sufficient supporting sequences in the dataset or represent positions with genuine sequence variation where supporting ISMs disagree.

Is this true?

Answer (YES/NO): NO